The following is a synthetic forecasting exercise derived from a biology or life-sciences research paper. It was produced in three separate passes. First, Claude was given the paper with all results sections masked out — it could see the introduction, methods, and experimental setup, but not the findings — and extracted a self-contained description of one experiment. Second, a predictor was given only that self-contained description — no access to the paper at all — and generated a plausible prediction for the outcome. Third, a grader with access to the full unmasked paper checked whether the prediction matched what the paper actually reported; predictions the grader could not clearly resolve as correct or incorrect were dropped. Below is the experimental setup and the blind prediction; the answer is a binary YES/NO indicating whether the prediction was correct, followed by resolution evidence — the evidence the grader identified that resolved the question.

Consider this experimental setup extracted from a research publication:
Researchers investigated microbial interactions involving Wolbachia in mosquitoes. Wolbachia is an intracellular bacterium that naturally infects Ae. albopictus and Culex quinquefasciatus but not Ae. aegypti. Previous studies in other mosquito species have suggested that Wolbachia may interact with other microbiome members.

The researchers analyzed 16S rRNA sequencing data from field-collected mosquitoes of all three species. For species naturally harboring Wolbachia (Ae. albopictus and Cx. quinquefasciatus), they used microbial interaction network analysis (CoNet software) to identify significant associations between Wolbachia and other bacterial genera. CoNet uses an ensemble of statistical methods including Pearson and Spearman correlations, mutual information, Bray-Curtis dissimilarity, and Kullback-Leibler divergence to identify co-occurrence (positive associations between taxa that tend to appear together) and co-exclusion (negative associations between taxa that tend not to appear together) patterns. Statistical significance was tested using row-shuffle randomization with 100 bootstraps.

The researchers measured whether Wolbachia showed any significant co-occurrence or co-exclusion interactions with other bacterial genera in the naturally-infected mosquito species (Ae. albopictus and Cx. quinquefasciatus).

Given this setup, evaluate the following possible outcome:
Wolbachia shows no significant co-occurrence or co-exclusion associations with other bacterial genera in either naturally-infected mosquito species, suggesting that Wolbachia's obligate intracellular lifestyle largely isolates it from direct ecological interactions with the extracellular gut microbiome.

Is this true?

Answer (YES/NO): NO